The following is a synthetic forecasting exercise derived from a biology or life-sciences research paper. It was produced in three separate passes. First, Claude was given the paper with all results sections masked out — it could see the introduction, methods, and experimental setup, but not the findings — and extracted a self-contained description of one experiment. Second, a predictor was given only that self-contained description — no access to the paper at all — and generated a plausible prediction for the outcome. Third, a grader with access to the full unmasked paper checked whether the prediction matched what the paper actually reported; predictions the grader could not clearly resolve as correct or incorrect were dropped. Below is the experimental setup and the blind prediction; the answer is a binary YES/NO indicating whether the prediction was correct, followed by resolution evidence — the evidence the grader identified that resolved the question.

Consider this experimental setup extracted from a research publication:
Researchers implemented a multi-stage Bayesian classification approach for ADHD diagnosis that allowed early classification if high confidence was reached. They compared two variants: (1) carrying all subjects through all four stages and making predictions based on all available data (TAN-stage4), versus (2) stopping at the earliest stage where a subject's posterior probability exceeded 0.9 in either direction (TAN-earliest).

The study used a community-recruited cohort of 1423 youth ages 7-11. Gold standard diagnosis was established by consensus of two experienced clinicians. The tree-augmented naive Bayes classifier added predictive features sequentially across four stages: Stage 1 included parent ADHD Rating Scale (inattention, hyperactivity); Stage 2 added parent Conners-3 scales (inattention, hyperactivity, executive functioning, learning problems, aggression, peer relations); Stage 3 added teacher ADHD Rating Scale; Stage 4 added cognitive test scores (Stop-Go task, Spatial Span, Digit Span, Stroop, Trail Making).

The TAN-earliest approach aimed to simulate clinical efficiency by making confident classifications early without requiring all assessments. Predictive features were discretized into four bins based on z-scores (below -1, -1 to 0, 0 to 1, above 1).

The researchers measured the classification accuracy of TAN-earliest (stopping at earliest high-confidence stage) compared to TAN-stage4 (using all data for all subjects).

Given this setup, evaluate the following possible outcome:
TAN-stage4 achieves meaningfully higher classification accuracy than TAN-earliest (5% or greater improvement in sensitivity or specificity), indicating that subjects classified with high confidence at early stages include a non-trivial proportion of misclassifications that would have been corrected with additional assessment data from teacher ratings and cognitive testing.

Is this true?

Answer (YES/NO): NO